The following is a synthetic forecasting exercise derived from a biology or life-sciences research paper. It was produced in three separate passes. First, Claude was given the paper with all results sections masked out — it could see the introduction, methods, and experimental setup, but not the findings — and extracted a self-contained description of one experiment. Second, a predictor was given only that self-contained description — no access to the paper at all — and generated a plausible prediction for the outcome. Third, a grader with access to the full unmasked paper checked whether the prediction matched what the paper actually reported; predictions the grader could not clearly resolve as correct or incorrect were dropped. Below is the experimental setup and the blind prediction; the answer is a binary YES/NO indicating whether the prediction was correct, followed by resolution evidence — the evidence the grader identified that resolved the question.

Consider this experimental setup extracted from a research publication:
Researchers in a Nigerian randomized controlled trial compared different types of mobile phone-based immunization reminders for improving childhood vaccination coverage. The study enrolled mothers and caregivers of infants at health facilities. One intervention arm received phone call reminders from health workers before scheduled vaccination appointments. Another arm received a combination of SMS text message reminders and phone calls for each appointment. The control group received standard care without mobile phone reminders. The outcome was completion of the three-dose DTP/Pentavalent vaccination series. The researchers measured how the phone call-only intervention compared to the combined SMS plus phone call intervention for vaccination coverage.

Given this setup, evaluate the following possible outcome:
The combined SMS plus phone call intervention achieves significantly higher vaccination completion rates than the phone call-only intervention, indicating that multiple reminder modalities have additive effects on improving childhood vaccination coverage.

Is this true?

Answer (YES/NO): NO